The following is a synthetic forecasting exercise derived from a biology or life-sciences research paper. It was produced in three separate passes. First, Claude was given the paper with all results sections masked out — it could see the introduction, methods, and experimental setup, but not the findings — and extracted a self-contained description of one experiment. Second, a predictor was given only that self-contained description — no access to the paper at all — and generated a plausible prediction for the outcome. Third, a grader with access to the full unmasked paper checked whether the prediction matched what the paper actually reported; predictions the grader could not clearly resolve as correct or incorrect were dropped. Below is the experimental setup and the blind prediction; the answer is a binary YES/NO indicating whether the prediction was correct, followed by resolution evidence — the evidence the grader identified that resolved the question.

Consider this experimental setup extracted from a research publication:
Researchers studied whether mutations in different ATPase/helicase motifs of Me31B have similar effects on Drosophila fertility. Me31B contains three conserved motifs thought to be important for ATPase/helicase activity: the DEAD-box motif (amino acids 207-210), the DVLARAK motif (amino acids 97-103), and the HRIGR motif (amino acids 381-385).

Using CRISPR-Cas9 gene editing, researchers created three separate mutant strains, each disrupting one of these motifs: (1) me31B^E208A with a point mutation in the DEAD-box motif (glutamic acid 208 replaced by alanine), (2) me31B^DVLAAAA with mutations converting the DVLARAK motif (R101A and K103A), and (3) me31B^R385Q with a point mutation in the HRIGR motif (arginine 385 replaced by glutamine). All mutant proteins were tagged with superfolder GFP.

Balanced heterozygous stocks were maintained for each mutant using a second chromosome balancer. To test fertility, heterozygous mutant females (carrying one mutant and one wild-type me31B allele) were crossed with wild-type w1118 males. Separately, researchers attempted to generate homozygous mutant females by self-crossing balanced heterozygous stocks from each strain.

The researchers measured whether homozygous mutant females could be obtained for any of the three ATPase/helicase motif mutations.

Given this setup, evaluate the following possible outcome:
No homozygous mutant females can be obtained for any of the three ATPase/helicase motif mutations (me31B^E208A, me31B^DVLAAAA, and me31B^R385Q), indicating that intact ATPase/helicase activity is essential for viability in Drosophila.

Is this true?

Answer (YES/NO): NO